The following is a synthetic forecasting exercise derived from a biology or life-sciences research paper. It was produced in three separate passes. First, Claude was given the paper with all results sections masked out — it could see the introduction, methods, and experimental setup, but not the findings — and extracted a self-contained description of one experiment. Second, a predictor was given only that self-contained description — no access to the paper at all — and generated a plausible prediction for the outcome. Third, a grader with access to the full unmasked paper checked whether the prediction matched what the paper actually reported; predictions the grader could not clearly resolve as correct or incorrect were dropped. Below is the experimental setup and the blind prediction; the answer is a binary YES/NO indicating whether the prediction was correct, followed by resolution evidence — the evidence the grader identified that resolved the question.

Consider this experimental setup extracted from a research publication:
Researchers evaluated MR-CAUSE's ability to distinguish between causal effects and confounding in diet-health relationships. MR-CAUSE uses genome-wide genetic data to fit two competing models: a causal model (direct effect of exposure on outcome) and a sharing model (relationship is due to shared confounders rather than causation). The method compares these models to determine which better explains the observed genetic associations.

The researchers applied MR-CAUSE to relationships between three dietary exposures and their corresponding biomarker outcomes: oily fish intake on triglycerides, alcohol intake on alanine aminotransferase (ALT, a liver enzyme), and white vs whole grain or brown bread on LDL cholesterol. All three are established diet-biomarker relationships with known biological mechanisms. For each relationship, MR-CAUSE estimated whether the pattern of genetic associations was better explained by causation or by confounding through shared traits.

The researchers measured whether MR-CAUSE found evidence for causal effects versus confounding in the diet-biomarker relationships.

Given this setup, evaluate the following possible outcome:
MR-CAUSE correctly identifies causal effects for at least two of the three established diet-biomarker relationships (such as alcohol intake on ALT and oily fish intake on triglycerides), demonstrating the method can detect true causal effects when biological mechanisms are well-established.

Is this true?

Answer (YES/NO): NO